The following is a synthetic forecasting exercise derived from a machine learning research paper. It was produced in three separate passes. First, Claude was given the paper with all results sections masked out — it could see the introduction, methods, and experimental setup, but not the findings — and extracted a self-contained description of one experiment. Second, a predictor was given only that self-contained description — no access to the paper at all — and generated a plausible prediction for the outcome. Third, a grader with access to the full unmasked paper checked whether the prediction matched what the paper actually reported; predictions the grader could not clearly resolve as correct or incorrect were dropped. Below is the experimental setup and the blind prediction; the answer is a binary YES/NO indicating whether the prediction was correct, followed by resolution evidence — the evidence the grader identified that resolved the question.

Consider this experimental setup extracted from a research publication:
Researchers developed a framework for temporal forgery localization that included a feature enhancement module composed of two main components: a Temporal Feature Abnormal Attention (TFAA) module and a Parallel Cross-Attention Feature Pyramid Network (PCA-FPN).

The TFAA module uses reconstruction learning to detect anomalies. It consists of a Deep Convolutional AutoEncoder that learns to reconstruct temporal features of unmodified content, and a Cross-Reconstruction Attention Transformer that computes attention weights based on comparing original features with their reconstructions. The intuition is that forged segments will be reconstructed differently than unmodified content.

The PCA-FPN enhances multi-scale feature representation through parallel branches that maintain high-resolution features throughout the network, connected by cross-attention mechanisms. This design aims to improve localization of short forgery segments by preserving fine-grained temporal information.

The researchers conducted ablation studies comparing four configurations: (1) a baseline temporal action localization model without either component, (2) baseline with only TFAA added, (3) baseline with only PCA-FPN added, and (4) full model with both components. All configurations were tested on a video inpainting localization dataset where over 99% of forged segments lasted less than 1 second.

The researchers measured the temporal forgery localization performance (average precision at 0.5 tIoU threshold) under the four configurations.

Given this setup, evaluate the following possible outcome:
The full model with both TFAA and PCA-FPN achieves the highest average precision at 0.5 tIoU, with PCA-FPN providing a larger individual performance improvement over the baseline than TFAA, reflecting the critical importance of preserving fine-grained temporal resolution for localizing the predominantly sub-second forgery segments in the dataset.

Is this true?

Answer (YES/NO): YES